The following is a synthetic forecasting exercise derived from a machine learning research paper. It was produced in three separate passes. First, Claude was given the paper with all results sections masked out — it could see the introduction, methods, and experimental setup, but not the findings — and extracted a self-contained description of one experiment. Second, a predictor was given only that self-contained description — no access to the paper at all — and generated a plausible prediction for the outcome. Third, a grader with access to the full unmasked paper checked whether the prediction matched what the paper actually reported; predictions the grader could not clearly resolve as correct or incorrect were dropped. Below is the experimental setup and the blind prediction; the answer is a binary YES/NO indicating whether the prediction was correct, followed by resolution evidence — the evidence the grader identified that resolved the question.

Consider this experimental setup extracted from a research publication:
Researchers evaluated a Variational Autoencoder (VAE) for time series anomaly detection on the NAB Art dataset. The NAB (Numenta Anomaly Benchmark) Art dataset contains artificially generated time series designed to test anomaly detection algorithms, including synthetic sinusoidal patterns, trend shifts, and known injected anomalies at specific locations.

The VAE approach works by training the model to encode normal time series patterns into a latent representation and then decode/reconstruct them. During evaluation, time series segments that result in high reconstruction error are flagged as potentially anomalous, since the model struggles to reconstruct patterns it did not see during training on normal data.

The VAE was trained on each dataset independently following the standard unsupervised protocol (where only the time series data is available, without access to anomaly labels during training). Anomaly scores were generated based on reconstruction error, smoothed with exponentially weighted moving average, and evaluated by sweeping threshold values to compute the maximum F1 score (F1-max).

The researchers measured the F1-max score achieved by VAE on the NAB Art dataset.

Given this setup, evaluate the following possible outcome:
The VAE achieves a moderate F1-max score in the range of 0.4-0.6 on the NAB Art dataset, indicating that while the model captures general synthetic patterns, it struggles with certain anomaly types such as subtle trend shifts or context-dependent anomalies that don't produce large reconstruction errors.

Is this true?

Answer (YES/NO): NO